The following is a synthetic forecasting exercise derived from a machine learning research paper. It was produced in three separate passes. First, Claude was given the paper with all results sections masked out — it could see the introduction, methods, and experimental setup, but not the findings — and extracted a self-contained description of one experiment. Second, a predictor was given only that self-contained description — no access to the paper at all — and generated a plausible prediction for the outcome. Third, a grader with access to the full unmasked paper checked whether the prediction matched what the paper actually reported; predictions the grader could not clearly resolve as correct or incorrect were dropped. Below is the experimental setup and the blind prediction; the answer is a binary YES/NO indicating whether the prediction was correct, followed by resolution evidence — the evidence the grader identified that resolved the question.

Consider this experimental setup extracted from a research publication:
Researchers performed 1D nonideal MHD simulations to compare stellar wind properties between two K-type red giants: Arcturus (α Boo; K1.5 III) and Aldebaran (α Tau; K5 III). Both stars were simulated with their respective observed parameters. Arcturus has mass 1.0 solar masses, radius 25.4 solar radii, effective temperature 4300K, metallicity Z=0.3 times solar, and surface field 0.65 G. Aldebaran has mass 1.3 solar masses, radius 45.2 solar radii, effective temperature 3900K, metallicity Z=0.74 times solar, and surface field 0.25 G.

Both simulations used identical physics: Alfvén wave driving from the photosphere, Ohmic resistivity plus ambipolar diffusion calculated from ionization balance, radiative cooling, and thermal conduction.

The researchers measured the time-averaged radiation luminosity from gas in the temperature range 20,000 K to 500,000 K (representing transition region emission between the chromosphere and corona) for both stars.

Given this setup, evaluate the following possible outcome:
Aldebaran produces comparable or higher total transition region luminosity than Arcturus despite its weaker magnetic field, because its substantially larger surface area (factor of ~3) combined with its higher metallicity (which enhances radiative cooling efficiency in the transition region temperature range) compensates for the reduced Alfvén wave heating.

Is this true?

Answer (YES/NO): NO